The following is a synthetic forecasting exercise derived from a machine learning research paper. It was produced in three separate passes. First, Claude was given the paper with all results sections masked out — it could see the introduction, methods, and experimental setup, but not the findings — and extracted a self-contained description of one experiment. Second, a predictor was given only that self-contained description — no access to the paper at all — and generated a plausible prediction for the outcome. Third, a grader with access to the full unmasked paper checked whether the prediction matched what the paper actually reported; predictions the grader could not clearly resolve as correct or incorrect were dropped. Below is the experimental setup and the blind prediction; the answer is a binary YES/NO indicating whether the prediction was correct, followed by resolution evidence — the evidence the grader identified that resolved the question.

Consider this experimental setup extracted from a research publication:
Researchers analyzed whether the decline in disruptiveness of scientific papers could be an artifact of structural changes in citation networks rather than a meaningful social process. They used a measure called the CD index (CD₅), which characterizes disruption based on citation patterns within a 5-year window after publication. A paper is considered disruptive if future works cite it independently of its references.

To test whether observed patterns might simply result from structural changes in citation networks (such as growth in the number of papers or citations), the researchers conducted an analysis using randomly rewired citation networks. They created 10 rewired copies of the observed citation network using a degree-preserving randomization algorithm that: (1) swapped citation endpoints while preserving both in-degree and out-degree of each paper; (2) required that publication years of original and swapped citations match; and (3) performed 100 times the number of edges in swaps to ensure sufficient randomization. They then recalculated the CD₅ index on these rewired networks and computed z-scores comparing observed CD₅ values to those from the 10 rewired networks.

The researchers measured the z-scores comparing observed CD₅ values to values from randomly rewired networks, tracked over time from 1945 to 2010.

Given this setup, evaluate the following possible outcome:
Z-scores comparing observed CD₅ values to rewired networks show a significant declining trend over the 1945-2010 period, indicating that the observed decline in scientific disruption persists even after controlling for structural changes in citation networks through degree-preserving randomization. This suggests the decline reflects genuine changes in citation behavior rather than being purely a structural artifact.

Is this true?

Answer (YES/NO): YES